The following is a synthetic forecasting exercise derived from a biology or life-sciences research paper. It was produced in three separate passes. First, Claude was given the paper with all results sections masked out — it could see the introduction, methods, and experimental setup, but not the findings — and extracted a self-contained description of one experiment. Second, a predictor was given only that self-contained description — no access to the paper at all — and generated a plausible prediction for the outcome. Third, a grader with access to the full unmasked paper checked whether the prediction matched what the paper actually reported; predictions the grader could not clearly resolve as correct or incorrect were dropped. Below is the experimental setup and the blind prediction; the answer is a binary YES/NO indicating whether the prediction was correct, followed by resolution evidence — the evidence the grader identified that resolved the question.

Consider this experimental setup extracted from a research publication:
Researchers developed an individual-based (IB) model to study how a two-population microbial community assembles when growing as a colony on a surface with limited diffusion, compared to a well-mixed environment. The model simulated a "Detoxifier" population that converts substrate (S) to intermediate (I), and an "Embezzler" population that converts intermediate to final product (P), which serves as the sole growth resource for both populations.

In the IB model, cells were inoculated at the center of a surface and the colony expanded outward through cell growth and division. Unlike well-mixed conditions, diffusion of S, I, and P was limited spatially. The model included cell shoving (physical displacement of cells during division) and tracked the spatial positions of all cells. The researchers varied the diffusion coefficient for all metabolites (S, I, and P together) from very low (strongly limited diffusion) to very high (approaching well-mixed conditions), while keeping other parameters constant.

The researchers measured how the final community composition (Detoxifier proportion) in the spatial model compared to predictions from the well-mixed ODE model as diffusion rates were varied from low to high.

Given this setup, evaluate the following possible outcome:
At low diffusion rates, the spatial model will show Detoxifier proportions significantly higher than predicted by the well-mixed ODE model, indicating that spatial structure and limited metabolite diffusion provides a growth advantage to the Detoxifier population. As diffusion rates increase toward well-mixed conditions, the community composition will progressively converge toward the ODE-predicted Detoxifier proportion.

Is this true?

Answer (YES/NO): NO